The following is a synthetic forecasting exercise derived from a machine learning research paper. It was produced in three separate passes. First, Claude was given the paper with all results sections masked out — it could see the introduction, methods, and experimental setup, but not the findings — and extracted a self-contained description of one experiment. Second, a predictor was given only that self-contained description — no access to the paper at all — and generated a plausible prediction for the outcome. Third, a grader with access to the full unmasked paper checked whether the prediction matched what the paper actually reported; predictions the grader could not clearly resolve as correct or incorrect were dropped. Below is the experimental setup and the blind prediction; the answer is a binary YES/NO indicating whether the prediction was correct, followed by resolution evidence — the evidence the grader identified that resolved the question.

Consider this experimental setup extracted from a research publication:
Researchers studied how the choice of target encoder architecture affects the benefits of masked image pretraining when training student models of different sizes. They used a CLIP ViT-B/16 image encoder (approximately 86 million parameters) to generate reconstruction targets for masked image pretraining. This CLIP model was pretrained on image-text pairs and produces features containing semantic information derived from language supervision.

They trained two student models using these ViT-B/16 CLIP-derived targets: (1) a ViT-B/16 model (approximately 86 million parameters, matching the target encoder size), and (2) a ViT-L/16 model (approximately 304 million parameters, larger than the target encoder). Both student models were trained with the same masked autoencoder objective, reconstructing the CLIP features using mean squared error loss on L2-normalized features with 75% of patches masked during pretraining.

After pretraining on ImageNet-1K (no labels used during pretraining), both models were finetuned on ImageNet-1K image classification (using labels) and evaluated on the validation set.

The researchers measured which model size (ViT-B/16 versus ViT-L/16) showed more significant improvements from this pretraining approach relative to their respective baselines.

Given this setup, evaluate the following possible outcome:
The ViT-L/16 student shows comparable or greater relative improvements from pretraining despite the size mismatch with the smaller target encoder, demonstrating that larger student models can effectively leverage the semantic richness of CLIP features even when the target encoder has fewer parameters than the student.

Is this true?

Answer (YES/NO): NO